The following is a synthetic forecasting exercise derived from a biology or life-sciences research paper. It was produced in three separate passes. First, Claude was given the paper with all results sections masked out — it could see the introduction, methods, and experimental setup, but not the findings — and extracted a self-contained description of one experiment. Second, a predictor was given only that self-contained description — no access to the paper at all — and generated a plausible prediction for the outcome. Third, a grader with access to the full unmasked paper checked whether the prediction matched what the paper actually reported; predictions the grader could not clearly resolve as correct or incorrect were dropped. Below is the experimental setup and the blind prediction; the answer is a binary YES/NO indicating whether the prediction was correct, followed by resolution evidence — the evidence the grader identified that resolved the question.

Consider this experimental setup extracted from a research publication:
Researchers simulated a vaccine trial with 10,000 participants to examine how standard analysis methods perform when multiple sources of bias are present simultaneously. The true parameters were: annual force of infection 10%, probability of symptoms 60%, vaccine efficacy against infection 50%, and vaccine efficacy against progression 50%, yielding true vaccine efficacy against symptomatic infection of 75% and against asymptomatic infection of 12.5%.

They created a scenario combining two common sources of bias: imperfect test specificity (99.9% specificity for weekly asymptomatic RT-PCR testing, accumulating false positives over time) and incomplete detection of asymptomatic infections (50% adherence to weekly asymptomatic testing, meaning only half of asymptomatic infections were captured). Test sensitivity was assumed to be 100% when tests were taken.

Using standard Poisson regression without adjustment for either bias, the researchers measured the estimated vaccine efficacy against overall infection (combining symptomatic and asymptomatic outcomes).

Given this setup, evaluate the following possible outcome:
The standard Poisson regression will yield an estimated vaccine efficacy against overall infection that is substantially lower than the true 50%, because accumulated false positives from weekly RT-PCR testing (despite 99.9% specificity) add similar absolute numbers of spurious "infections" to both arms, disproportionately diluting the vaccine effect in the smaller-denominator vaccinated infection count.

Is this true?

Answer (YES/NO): NO